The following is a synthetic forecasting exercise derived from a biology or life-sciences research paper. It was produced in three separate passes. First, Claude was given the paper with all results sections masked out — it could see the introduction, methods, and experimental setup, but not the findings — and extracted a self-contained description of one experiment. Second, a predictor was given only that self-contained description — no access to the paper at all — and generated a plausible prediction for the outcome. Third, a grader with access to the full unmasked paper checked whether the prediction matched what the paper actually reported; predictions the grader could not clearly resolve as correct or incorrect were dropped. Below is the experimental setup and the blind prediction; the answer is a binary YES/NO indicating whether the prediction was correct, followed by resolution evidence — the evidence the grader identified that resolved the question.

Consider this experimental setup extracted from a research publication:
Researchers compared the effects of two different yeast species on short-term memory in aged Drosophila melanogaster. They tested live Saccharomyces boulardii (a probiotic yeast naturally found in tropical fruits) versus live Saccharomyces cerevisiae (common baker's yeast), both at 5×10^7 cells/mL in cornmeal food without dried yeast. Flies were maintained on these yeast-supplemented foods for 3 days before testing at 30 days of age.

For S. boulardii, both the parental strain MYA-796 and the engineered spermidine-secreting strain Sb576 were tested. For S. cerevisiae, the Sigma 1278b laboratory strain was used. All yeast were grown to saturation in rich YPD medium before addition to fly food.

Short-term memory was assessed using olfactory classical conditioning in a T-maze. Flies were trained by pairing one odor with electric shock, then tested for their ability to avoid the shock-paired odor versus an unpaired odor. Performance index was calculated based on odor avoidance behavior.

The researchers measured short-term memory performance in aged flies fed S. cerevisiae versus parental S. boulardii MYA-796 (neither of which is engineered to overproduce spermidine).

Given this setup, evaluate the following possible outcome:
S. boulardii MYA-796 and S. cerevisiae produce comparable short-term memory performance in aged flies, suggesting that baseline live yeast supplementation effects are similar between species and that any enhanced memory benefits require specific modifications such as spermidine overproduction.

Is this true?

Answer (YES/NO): YES